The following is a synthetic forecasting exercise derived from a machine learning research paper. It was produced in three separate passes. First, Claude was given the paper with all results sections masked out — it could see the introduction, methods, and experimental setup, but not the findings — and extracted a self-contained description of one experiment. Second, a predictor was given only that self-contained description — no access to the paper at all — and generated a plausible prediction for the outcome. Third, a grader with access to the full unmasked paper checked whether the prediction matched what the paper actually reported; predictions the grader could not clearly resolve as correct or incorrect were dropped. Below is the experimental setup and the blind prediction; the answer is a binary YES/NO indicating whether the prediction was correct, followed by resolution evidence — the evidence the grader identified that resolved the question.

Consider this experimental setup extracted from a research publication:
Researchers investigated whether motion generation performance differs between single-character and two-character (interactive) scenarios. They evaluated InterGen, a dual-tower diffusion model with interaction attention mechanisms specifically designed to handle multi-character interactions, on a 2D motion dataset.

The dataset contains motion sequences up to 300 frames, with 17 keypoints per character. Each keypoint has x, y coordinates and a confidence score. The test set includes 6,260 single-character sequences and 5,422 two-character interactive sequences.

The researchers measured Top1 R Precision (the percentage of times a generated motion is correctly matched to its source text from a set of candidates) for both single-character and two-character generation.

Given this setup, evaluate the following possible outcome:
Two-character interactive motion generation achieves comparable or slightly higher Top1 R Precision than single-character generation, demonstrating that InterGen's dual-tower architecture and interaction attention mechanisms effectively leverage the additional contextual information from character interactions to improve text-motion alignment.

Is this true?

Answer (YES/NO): NO